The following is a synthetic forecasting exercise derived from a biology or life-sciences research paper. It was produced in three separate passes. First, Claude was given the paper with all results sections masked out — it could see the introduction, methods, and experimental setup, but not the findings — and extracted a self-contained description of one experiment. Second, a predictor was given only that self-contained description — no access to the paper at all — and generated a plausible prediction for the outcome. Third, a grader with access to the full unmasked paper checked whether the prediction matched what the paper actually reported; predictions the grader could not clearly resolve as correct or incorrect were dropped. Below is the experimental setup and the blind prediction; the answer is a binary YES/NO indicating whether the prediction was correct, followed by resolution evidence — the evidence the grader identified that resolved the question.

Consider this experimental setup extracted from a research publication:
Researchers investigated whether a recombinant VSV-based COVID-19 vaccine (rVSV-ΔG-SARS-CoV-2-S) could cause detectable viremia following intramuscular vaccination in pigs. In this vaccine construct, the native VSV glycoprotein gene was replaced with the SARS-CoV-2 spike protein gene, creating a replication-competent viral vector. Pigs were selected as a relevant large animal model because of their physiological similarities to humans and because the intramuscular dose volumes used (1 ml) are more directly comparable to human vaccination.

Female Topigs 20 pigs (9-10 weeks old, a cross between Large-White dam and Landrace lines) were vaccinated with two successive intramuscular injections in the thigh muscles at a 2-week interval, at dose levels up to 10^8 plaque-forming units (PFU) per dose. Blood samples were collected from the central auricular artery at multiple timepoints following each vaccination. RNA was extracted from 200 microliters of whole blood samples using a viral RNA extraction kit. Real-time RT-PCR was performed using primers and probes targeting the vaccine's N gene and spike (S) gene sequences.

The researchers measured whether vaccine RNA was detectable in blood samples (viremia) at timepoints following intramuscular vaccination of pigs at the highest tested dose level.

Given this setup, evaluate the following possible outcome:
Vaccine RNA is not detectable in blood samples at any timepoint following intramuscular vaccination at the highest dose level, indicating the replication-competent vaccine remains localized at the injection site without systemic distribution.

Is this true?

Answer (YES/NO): YES